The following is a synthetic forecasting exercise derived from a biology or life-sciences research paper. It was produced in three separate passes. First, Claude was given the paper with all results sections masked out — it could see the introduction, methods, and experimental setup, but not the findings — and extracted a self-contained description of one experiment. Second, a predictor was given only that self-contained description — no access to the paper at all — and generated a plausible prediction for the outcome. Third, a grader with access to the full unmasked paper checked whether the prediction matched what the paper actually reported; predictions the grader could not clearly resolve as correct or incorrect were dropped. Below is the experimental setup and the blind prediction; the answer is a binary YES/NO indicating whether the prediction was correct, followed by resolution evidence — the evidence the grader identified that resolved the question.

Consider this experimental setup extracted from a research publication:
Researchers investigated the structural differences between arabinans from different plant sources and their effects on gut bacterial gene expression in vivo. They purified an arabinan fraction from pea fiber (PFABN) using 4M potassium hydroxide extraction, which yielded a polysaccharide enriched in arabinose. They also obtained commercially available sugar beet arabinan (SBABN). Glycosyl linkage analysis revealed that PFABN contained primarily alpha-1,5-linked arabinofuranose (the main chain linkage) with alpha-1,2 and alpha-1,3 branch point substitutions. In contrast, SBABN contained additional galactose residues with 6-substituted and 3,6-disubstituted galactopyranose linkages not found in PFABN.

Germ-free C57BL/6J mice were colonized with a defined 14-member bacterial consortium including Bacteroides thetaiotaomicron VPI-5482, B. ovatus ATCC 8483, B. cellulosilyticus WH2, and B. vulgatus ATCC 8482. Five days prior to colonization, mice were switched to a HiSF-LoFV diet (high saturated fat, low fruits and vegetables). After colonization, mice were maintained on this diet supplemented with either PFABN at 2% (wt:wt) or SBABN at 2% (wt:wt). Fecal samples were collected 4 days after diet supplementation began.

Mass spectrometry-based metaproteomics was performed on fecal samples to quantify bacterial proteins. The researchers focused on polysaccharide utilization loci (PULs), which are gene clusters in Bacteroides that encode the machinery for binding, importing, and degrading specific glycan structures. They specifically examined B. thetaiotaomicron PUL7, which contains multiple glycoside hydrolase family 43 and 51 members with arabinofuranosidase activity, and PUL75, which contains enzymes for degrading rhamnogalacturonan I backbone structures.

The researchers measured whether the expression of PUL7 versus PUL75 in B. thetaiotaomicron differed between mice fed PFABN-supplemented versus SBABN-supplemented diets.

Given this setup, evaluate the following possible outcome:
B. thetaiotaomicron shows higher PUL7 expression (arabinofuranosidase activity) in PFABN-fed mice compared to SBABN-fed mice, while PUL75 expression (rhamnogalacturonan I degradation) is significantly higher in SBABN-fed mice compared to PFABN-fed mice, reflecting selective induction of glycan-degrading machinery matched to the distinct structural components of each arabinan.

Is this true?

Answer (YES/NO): YES